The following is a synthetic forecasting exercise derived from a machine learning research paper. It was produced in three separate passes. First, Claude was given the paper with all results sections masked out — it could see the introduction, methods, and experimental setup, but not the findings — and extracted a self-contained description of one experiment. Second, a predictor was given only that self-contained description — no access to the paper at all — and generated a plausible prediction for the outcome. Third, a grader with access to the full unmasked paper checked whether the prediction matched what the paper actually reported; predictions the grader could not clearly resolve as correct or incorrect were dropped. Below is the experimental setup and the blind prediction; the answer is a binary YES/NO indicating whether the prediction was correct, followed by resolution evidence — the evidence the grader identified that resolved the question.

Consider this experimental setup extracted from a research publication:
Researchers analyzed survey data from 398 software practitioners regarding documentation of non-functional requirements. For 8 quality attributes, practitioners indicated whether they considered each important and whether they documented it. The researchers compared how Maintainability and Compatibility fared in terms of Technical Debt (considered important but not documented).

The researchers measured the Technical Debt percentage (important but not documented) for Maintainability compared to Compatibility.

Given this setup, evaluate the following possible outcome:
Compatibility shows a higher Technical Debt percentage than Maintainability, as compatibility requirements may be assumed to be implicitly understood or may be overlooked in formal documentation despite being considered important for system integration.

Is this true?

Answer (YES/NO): NO